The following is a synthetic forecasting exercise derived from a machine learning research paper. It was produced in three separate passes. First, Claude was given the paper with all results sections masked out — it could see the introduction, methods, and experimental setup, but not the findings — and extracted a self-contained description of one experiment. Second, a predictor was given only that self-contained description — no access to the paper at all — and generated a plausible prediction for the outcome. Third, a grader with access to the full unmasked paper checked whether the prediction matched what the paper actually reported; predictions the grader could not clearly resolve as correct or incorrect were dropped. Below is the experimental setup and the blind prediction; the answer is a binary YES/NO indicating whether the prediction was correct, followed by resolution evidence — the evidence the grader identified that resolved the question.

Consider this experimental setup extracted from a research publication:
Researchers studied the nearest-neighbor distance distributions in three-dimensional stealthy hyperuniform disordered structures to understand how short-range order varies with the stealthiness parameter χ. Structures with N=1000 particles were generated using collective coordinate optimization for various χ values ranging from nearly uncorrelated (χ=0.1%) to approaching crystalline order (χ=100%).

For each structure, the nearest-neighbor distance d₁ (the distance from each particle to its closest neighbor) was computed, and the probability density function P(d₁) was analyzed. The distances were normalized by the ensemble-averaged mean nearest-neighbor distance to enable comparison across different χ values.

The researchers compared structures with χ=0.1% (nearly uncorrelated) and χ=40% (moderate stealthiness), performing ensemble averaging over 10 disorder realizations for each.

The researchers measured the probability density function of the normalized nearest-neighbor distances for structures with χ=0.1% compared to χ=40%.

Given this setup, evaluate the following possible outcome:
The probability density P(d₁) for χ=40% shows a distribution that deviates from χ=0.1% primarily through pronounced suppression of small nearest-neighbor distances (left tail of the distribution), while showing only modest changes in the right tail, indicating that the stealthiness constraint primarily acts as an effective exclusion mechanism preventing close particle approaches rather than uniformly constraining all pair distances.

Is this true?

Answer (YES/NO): NO